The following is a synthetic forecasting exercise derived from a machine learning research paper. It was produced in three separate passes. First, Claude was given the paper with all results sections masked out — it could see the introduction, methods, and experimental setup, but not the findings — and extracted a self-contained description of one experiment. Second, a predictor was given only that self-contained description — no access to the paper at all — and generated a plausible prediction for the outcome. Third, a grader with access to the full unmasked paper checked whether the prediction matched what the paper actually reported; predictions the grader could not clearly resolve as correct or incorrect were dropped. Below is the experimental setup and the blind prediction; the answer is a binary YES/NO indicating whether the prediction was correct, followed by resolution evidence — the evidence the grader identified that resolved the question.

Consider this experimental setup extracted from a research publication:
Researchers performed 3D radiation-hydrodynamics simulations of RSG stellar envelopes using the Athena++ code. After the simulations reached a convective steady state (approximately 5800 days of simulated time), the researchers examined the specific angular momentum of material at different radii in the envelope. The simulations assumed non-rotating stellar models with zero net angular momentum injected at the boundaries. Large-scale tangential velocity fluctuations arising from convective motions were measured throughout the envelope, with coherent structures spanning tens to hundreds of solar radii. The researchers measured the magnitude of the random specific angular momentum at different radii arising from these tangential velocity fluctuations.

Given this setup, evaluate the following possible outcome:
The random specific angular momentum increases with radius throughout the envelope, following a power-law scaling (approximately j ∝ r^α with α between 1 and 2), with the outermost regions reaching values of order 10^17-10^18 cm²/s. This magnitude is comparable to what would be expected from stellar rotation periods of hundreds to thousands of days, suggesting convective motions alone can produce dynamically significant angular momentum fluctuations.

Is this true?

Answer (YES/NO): NO